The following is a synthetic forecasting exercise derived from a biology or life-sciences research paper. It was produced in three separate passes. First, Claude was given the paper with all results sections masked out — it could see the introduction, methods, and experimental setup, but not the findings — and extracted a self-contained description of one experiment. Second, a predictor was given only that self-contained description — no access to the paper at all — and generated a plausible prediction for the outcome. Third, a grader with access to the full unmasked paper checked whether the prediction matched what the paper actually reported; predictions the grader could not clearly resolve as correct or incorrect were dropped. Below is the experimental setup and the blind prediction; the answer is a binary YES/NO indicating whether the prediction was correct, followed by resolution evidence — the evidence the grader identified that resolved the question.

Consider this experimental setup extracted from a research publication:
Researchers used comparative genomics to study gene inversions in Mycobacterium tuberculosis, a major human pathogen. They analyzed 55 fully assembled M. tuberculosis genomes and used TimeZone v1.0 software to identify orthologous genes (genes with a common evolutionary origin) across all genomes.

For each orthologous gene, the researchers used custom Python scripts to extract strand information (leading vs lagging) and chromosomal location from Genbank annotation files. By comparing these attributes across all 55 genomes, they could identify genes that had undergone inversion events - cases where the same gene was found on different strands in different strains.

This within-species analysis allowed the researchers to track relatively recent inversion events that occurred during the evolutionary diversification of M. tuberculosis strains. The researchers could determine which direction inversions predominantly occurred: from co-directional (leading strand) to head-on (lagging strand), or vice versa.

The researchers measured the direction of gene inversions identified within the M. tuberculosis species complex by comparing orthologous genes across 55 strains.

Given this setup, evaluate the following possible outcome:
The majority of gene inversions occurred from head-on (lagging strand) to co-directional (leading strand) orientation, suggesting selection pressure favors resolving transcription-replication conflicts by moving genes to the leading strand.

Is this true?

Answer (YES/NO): NO